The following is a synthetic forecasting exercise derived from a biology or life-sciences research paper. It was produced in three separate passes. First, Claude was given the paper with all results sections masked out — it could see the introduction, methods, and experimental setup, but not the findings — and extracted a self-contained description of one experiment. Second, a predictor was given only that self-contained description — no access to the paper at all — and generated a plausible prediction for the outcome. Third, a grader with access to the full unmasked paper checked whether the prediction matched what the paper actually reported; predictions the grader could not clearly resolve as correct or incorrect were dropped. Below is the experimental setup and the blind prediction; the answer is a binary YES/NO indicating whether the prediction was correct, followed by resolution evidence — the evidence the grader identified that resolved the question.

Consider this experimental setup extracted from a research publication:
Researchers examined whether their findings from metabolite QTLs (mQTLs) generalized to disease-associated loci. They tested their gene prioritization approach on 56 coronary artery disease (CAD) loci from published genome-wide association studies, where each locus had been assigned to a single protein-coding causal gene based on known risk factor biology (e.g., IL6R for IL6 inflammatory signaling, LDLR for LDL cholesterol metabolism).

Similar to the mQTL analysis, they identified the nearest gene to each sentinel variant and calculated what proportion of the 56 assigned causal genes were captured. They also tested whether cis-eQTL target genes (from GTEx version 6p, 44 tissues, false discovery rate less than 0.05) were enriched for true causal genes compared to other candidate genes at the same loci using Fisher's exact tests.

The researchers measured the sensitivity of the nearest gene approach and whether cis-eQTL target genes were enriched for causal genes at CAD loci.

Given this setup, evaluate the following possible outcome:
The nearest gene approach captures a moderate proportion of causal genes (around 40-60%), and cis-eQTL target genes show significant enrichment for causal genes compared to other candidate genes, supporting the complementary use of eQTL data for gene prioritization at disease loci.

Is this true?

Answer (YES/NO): NO